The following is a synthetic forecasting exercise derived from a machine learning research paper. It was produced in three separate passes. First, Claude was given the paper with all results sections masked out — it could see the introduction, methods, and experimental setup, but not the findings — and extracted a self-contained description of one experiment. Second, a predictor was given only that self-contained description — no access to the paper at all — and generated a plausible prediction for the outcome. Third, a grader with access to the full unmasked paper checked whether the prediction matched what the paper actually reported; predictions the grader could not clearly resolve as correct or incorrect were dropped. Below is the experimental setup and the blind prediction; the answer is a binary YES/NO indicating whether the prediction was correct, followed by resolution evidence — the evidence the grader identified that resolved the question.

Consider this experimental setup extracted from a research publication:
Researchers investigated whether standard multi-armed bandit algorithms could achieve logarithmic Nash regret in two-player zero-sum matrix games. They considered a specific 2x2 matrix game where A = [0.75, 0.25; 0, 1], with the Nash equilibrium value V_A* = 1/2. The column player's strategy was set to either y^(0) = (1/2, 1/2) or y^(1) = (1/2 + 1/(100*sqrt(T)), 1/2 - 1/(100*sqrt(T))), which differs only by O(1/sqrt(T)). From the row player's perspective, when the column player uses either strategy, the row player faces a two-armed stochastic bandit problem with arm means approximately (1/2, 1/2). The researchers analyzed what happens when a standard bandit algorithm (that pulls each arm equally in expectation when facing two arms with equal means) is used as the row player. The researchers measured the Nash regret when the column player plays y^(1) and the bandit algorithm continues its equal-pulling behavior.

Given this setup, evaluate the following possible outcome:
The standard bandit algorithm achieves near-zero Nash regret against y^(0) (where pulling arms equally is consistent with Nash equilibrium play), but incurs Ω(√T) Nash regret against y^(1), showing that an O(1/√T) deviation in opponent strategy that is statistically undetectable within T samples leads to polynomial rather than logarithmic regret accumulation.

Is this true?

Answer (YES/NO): YES